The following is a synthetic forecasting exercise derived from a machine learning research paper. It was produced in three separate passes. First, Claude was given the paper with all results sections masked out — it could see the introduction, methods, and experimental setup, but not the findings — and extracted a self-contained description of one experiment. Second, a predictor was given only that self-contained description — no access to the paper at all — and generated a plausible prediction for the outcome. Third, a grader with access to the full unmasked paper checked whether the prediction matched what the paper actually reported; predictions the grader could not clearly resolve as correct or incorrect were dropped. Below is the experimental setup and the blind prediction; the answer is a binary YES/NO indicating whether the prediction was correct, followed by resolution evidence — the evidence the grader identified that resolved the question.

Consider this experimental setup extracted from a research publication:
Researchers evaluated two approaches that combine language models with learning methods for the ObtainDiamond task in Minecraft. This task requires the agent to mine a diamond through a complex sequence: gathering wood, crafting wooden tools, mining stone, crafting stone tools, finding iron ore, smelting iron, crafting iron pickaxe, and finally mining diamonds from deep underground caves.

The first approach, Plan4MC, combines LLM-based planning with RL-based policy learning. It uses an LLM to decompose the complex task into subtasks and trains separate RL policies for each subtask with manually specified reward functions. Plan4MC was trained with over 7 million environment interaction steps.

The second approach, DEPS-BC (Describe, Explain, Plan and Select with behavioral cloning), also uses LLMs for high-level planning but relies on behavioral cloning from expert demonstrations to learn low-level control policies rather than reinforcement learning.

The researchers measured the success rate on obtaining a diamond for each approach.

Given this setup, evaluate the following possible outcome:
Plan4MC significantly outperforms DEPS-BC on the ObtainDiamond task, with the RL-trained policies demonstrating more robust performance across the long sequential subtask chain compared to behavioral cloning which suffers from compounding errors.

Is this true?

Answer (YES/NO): NO